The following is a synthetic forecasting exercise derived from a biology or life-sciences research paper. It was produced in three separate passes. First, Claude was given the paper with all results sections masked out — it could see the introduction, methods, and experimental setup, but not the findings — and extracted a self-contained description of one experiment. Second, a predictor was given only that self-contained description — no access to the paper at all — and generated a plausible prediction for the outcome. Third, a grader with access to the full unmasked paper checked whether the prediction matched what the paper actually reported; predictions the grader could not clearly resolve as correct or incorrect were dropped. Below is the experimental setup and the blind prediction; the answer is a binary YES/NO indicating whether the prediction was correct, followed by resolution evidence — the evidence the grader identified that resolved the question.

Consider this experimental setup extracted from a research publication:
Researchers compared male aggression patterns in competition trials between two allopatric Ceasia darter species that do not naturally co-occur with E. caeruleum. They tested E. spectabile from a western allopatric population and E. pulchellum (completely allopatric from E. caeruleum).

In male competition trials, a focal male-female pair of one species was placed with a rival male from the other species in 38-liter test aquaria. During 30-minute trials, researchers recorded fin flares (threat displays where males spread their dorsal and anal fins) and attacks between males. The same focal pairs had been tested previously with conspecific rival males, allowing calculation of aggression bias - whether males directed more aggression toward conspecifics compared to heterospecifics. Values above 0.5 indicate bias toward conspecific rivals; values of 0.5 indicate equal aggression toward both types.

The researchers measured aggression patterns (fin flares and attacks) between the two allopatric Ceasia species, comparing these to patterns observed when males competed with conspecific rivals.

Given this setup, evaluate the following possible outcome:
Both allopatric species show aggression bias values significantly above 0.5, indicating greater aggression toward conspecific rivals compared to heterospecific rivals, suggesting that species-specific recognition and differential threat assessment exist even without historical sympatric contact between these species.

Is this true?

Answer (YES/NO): NO